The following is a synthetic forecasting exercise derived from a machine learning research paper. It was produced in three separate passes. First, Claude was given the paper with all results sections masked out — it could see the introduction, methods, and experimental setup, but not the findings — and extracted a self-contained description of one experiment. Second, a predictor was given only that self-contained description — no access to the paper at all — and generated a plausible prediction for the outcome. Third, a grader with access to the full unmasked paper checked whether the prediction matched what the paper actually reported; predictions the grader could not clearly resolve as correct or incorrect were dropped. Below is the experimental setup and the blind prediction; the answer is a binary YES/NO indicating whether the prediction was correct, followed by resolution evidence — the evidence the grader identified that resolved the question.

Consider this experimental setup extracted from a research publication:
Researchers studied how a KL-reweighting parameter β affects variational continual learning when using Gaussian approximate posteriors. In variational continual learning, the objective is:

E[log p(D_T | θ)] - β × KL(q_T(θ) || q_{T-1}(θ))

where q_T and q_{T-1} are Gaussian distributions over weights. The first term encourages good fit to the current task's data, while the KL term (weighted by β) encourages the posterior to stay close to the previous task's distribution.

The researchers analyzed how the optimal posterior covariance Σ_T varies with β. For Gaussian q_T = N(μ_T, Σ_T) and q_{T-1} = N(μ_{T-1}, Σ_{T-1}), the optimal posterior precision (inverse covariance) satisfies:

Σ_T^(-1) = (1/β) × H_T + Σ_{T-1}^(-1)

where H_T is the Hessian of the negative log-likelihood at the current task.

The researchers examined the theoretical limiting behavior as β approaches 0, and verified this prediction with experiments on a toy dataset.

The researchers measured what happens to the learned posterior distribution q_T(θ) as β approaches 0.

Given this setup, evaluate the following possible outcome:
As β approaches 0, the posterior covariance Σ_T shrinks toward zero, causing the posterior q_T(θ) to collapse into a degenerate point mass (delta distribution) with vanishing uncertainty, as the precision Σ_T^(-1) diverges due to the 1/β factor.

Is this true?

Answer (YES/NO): YES